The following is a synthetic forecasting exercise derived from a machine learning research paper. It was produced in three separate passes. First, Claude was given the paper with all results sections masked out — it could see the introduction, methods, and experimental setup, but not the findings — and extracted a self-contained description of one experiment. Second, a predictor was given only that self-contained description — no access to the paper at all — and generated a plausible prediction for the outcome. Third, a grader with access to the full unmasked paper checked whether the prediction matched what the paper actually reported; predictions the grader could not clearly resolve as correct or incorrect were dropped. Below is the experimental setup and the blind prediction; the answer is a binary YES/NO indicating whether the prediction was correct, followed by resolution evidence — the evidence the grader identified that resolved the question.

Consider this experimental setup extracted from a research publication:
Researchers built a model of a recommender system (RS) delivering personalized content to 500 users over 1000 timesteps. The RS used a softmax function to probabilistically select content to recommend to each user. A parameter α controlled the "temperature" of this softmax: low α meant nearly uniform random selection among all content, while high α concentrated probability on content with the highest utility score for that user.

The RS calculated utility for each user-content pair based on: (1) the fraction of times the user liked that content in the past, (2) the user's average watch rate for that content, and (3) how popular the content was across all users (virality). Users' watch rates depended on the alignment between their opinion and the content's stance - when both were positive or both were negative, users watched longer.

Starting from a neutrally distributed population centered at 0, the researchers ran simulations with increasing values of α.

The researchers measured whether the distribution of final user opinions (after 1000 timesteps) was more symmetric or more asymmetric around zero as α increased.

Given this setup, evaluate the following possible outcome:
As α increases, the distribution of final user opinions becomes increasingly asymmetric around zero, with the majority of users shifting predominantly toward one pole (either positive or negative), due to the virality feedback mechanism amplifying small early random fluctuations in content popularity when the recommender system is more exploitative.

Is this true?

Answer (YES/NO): NO